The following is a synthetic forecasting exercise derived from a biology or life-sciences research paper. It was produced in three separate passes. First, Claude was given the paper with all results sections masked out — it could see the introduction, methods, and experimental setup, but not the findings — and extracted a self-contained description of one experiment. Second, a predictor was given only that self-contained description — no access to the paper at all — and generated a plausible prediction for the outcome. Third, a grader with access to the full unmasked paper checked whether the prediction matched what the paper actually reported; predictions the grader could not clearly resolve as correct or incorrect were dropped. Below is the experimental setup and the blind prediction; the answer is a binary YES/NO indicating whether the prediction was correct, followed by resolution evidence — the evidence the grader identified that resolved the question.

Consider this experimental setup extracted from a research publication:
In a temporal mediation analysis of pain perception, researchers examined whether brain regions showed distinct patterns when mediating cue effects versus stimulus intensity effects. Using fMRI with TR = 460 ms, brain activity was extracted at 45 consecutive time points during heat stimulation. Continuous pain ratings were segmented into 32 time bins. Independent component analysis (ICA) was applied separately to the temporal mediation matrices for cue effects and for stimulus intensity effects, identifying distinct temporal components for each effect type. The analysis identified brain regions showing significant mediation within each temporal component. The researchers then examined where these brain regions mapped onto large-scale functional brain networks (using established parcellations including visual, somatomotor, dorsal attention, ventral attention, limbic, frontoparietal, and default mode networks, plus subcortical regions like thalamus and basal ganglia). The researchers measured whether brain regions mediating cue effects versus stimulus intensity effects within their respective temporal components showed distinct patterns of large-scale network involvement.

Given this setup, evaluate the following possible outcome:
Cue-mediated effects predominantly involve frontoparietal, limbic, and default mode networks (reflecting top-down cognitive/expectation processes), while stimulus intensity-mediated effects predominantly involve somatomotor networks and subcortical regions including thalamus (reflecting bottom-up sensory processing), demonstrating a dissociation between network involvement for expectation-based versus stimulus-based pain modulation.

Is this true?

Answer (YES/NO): NO